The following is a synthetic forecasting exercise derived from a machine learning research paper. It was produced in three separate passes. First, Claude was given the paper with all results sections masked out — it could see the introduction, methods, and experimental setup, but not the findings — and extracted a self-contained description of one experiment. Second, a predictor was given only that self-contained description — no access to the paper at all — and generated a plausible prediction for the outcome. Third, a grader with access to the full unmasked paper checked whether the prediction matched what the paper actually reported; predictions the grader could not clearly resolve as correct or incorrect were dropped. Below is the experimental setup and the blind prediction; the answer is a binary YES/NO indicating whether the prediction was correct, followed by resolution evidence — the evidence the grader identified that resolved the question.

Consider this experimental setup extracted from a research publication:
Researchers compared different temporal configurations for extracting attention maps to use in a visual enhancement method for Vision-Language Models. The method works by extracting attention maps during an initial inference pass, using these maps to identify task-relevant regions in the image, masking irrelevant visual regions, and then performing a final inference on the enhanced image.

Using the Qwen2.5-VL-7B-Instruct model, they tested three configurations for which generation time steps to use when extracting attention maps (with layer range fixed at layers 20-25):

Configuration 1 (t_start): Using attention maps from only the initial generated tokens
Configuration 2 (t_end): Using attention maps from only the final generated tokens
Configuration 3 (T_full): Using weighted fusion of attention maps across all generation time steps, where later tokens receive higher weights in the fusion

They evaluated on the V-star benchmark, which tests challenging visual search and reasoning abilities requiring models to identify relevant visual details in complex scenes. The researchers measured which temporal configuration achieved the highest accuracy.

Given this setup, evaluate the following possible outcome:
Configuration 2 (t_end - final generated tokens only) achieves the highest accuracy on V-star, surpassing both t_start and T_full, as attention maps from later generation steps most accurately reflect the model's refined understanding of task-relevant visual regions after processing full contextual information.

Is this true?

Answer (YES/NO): YES